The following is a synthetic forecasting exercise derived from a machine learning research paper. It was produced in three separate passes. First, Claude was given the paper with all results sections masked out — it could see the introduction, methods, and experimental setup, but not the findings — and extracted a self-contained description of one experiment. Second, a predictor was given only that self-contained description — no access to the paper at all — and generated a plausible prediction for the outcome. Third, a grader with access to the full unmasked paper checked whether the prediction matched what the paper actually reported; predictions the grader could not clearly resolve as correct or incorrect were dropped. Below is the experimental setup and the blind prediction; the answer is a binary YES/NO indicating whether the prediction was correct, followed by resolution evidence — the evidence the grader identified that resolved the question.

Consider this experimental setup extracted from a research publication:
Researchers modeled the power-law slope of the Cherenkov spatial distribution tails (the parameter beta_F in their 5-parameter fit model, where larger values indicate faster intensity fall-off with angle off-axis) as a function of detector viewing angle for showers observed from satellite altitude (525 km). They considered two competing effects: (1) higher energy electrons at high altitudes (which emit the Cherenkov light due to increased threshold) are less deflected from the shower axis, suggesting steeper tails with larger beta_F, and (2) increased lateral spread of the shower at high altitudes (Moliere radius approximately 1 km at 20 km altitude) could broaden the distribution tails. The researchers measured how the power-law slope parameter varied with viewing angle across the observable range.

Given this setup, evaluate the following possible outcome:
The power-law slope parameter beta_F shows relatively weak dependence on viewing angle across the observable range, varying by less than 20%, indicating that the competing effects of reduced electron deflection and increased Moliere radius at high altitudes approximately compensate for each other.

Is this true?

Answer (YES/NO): NO